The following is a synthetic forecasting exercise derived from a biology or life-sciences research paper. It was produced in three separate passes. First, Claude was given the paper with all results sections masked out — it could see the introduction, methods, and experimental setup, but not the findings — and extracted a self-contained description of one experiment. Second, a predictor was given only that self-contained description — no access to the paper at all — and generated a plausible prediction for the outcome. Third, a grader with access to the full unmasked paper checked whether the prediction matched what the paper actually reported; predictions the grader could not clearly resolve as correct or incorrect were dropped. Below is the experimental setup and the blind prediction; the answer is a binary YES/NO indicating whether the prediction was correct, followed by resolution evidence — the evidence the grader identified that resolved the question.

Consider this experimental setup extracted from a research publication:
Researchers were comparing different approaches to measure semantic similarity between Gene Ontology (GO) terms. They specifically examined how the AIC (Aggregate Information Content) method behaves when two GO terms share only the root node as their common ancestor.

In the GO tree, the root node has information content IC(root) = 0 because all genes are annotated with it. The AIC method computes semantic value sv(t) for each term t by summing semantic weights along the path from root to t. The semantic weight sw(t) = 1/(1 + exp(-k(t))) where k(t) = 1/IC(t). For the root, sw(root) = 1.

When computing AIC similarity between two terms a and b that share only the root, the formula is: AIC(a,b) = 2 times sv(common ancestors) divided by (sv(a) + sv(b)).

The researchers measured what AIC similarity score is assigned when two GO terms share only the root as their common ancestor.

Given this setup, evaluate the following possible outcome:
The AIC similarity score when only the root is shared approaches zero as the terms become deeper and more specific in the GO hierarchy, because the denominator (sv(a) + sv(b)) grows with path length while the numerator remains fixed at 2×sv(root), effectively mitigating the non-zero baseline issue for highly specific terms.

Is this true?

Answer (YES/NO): NO